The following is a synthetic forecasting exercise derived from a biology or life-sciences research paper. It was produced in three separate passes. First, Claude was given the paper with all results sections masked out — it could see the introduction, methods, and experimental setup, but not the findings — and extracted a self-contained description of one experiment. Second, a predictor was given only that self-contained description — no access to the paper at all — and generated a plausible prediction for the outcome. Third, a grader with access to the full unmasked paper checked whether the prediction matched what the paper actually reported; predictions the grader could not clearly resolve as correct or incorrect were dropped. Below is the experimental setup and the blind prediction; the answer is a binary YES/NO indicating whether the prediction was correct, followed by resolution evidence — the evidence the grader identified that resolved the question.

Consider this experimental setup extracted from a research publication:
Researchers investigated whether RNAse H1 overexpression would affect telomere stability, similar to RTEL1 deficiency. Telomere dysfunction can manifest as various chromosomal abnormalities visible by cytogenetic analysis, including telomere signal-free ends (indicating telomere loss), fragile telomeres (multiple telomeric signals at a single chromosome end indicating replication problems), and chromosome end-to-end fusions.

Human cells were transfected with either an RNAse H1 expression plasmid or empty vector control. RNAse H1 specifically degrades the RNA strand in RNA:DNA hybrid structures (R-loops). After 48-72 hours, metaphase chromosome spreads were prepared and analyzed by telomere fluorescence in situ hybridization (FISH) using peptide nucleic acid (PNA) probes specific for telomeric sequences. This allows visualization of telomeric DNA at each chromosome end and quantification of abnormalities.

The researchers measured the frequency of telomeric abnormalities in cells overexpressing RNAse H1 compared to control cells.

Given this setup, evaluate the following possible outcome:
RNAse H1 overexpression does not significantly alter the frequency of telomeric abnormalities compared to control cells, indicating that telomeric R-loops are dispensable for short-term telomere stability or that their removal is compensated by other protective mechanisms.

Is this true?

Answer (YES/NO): NO